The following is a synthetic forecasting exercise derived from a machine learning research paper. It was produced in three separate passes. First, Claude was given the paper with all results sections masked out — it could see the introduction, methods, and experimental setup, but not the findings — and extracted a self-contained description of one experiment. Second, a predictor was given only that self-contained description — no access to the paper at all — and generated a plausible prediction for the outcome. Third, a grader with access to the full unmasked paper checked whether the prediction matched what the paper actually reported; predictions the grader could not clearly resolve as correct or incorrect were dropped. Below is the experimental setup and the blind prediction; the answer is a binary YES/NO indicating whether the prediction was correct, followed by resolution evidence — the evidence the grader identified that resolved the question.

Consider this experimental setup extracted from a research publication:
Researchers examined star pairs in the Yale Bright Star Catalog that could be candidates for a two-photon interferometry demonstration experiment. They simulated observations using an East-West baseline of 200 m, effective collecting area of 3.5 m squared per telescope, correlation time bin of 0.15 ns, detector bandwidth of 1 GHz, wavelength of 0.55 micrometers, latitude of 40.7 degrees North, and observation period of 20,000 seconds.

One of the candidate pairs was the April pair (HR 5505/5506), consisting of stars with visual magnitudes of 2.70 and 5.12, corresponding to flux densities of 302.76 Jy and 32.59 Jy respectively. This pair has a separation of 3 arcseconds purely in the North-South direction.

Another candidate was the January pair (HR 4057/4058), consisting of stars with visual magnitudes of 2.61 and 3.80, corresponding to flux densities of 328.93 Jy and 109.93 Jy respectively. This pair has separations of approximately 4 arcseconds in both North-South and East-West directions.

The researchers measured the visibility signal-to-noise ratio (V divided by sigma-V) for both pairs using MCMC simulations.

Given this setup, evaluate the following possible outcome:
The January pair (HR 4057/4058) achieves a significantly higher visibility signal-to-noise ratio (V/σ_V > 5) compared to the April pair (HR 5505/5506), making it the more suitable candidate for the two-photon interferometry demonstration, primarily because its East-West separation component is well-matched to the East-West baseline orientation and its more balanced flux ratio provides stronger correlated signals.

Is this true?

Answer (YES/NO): NO